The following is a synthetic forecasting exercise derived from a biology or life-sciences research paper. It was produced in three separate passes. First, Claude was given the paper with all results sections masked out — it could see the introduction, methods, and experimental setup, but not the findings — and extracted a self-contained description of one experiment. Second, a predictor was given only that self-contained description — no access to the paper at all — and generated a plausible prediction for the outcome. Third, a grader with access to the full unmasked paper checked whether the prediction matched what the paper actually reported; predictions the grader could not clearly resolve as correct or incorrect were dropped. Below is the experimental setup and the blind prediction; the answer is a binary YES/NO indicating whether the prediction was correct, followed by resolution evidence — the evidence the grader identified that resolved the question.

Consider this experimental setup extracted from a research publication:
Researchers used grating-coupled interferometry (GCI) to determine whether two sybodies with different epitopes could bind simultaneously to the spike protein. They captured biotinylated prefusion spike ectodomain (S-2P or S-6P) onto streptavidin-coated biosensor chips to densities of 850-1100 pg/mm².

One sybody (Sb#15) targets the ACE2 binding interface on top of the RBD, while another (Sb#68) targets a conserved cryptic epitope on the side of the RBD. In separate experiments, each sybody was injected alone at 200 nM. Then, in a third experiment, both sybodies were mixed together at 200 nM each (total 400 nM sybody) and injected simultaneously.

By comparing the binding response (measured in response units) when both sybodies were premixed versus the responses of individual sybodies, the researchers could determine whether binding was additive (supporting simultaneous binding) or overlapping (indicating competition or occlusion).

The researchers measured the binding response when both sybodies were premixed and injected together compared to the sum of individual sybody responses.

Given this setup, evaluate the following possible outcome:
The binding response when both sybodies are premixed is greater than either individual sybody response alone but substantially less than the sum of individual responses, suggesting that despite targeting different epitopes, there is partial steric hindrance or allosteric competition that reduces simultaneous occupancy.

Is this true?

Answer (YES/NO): NO